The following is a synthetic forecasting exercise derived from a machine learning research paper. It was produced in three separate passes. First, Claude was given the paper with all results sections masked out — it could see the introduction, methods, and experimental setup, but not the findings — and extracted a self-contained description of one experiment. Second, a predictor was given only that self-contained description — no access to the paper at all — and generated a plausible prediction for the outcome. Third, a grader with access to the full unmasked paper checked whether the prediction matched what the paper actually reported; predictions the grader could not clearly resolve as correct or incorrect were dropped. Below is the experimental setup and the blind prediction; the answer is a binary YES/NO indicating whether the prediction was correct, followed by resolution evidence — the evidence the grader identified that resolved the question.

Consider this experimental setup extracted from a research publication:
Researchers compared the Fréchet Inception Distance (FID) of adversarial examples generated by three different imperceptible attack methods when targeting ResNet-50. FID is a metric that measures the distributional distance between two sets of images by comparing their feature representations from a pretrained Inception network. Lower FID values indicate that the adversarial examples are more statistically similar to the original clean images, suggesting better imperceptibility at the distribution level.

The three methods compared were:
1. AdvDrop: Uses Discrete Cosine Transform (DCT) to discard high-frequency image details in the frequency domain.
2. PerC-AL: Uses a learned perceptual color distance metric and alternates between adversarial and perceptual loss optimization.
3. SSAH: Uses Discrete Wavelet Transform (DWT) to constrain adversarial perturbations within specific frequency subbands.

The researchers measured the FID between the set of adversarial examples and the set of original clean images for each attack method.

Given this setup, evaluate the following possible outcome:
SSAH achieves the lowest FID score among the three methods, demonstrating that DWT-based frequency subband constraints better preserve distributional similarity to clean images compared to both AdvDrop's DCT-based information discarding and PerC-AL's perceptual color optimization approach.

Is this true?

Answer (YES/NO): YES